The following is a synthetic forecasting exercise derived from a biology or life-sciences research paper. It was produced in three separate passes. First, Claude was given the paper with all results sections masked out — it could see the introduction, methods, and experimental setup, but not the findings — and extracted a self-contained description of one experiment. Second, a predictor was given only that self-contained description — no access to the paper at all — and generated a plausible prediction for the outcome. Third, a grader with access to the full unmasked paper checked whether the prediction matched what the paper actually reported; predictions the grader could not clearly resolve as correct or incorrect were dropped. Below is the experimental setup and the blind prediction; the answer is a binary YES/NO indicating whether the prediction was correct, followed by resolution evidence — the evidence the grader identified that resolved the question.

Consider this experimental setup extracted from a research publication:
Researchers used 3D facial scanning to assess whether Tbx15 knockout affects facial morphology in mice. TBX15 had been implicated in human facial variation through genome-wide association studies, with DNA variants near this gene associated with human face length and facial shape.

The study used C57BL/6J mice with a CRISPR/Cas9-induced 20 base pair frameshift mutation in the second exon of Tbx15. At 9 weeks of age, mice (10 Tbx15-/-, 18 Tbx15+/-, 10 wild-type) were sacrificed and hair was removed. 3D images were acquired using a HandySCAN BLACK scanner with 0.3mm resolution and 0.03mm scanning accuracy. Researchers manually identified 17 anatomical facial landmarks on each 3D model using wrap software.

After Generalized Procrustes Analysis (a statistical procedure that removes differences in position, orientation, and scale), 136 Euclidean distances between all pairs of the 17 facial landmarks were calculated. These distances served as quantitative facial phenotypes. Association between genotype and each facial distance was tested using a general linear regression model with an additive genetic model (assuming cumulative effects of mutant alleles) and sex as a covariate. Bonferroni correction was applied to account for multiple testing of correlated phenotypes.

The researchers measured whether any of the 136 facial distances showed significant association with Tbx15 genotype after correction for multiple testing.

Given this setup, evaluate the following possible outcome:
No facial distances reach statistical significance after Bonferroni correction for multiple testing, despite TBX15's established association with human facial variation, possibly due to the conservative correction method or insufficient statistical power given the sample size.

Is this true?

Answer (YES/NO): NO